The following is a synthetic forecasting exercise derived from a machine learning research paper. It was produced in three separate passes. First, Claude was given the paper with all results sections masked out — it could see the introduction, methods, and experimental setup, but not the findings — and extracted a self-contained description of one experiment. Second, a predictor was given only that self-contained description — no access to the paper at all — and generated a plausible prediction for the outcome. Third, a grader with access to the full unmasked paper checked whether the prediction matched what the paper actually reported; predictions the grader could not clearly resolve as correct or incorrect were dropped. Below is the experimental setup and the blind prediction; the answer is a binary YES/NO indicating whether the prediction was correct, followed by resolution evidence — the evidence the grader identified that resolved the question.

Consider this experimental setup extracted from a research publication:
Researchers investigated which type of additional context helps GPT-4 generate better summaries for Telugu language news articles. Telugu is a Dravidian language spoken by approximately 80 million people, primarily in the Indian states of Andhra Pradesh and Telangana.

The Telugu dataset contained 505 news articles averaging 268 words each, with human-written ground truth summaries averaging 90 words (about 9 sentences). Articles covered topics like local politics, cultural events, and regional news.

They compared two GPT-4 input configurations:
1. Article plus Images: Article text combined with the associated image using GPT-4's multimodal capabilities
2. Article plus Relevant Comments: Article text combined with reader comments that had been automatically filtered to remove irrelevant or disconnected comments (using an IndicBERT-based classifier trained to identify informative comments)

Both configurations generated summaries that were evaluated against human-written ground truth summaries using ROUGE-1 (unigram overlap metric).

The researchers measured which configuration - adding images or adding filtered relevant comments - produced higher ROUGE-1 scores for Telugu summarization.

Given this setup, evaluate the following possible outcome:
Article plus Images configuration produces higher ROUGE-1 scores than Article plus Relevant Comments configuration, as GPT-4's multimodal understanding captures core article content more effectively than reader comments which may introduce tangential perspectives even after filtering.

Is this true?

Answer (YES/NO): NO